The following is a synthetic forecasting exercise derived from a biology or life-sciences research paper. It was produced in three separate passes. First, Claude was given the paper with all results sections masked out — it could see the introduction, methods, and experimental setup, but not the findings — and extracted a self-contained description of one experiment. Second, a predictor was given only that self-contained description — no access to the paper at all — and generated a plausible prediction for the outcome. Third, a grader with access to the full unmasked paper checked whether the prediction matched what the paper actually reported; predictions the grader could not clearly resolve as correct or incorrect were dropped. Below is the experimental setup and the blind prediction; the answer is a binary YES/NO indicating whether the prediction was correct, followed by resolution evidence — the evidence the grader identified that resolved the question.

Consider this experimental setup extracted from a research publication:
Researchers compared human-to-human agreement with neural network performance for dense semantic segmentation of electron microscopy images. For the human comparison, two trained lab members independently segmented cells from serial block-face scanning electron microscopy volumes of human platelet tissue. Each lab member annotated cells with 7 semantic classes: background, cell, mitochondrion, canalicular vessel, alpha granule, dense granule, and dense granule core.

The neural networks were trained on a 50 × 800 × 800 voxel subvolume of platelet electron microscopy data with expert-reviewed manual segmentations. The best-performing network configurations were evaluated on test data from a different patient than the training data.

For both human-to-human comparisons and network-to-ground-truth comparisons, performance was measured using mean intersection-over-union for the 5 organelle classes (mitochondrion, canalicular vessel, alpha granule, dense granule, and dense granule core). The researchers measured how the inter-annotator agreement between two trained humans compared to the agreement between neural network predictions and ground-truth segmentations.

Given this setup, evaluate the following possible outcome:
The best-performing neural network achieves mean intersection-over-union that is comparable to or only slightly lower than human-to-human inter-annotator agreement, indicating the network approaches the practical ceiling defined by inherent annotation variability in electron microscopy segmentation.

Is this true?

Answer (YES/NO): NO